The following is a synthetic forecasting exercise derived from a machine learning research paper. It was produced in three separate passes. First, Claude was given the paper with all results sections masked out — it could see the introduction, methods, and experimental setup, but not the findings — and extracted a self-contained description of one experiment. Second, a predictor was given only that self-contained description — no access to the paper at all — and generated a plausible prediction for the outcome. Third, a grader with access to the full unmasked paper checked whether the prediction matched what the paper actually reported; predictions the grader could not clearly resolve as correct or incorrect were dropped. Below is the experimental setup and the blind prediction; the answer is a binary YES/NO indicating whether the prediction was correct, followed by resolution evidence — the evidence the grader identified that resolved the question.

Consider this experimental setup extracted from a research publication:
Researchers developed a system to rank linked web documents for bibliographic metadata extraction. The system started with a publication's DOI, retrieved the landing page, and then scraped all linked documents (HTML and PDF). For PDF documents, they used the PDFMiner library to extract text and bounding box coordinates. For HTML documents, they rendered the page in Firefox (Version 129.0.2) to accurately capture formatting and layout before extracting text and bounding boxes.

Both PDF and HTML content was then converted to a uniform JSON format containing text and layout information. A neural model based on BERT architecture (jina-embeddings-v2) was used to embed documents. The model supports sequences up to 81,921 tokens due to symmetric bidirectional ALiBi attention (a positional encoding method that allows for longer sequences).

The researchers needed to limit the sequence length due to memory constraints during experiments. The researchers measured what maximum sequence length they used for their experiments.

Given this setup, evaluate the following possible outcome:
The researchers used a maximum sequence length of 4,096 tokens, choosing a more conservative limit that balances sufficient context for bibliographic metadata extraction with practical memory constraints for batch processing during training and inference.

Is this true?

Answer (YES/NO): NO